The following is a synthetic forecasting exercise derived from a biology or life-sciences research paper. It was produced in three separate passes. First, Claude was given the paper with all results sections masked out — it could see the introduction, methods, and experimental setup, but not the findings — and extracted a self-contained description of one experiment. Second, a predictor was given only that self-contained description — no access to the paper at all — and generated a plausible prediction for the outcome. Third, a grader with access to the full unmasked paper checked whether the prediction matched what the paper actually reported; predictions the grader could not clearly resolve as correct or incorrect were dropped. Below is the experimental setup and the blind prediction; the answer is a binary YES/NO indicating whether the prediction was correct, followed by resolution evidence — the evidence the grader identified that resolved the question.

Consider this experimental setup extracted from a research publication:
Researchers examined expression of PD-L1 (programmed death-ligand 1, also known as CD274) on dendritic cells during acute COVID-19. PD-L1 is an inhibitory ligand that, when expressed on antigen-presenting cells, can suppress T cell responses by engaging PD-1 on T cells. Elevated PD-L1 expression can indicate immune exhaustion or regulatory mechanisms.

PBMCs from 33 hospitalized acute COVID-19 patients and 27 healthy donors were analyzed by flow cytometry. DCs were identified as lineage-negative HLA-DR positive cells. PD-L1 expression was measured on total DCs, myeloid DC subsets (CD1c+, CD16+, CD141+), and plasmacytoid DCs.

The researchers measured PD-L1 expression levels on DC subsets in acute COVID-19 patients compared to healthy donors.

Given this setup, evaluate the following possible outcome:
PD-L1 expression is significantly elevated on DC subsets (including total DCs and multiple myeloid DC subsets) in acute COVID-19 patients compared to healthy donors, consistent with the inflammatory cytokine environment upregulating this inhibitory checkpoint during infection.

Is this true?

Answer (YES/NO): NO